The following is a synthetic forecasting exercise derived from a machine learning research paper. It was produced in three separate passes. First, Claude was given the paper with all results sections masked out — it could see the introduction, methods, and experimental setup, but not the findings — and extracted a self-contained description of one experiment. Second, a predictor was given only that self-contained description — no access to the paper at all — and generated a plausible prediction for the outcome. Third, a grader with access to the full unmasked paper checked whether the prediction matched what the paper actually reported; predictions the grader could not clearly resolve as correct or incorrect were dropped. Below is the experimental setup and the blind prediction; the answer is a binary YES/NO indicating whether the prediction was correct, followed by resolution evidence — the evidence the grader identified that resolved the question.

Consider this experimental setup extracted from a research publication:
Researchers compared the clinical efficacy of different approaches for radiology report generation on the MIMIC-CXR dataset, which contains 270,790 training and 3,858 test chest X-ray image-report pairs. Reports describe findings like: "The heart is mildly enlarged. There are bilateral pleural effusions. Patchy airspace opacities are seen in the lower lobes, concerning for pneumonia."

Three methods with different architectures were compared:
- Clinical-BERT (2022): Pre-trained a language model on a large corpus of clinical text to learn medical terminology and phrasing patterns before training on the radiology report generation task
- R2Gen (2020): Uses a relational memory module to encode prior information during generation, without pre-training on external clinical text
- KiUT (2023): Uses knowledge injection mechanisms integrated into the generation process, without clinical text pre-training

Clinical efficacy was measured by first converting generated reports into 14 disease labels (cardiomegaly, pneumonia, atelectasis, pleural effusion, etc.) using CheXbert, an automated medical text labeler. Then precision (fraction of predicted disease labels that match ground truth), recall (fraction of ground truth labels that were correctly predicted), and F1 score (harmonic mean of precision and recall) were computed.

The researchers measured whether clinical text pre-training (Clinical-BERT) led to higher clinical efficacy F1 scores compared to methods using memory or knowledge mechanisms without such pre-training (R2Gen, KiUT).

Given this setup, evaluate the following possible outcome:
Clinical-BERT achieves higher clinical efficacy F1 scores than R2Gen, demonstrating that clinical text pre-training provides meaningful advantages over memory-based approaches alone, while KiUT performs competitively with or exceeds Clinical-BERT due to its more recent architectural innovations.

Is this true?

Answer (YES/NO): NO